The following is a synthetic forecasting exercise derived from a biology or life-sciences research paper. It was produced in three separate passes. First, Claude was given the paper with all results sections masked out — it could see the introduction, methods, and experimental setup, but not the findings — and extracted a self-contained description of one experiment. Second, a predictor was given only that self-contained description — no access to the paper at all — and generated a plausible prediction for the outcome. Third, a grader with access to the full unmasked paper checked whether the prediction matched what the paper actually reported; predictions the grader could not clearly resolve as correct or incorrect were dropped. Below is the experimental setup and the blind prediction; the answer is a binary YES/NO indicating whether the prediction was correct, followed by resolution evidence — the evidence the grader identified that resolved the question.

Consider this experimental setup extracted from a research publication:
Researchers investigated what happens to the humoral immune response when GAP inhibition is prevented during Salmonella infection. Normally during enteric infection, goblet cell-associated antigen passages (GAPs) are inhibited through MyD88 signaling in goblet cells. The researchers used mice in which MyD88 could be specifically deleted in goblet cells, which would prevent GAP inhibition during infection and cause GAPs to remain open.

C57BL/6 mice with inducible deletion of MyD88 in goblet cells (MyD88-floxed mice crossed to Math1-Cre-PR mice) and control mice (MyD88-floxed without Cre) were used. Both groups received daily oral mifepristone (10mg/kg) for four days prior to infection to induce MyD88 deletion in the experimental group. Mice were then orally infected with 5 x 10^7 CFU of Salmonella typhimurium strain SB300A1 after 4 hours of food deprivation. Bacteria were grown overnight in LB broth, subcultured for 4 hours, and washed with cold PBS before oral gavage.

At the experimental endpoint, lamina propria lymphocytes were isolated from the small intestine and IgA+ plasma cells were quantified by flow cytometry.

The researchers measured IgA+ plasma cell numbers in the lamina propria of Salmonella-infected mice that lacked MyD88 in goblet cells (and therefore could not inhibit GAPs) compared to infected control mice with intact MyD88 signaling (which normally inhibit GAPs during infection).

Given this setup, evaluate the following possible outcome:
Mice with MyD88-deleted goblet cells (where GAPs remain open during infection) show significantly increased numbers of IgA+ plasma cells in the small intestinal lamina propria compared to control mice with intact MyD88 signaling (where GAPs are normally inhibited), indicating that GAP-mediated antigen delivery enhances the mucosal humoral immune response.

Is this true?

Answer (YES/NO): NO